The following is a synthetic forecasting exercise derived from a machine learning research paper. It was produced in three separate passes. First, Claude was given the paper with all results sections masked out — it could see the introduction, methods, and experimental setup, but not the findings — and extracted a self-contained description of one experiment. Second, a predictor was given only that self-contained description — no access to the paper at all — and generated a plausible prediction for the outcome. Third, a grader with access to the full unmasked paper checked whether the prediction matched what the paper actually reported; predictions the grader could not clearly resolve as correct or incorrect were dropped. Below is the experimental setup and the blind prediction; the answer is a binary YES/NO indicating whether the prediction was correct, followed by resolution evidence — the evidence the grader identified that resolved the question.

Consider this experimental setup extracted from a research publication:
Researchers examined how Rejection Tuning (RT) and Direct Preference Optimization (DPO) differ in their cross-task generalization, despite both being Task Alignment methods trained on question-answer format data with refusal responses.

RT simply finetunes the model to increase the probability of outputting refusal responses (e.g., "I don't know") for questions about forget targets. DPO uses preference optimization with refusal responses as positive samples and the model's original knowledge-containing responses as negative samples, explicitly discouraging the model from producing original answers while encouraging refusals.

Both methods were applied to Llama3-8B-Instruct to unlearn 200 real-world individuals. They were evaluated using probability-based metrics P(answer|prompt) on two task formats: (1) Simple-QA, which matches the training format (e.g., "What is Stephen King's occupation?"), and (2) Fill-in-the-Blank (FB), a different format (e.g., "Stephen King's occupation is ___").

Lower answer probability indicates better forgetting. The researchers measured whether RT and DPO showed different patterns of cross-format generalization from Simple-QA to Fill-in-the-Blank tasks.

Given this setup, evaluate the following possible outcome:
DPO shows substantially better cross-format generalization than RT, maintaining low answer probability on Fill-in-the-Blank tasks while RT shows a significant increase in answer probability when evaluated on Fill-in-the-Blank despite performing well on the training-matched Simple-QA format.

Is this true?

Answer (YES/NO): NO